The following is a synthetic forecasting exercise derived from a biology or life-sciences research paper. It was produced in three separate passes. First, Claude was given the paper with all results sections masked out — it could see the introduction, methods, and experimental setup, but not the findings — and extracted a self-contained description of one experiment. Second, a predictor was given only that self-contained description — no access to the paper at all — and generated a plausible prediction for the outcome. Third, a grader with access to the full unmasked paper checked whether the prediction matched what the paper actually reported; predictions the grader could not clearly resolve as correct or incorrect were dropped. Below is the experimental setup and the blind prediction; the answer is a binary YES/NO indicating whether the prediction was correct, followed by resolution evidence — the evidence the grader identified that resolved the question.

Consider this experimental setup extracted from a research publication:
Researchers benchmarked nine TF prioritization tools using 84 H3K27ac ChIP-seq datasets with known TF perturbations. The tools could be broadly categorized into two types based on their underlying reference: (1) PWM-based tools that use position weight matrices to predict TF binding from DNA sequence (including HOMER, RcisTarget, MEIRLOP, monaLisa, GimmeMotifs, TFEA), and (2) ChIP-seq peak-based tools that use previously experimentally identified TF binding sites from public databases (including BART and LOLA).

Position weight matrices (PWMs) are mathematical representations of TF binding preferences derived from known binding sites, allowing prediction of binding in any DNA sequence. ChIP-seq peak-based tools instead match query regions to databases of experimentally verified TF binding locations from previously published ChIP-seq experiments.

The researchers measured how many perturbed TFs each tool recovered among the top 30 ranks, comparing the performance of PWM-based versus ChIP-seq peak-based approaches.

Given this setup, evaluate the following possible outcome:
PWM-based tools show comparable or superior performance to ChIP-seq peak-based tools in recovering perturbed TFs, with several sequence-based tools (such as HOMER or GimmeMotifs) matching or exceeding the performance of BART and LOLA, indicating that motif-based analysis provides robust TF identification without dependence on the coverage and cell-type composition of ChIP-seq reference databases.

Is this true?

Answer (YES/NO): NO